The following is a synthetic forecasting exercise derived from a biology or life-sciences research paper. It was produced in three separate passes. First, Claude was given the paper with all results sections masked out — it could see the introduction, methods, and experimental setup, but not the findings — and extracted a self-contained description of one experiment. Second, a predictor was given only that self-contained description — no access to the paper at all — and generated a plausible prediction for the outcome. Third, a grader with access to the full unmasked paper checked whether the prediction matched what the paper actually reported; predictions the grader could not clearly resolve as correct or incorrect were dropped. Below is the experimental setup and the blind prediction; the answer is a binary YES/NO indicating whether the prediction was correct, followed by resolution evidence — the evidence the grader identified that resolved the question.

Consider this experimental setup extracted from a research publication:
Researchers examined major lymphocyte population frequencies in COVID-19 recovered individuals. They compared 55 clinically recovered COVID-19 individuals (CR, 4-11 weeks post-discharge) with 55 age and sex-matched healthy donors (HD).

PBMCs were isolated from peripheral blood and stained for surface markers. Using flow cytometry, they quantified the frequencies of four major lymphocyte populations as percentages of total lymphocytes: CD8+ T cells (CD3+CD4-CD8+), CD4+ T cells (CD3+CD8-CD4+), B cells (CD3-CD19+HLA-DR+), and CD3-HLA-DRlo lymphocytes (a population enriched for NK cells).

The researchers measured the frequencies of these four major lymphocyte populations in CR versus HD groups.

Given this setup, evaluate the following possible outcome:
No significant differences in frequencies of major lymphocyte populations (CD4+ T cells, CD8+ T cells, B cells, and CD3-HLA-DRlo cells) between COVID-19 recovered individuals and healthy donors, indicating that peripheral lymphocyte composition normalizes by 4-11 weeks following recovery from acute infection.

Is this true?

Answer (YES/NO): NO